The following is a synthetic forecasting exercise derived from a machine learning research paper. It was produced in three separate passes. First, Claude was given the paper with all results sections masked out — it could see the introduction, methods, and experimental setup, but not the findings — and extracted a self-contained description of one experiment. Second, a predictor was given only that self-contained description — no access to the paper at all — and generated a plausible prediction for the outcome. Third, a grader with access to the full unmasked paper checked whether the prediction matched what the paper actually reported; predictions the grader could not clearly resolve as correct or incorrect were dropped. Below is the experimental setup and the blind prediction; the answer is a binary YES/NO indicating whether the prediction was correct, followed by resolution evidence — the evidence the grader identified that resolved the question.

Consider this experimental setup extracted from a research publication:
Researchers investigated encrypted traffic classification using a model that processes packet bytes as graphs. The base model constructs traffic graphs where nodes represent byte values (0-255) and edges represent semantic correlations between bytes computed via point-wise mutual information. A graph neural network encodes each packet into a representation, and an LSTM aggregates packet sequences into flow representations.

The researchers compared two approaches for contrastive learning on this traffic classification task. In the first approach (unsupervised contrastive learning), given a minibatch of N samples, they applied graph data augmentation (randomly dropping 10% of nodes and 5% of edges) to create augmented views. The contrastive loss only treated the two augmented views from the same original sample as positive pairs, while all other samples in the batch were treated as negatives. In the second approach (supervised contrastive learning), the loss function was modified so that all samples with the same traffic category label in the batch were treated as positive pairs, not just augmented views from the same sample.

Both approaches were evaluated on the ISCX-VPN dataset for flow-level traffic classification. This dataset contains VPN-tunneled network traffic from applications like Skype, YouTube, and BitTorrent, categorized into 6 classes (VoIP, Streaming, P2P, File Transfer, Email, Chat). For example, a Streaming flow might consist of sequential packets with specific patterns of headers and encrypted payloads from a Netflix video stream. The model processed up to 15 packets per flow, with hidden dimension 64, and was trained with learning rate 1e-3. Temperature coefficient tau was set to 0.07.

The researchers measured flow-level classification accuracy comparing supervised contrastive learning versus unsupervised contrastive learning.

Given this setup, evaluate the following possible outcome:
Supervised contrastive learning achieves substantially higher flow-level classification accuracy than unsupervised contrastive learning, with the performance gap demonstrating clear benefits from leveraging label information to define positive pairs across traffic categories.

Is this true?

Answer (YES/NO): YES